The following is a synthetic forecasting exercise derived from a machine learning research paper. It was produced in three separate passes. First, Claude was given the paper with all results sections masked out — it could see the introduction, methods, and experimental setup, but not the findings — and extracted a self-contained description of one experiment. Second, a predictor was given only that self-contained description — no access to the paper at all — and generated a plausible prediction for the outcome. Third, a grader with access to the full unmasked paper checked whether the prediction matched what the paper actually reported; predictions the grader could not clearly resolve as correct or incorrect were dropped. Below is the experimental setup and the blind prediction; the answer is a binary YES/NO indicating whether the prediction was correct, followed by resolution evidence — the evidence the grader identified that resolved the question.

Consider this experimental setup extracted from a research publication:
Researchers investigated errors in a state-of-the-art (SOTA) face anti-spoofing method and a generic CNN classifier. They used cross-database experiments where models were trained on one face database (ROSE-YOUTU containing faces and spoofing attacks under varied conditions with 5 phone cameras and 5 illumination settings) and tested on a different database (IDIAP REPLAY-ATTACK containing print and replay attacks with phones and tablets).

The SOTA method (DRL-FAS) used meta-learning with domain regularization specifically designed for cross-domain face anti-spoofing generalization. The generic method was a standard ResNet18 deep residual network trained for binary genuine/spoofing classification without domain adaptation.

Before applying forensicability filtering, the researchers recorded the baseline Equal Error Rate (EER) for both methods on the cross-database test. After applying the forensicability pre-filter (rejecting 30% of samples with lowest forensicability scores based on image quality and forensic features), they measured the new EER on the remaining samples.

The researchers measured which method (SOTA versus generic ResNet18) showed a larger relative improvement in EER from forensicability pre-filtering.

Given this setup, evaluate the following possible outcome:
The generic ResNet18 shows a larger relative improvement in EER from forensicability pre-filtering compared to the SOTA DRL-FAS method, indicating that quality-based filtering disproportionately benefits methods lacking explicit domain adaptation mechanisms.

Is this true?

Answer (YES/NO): YES